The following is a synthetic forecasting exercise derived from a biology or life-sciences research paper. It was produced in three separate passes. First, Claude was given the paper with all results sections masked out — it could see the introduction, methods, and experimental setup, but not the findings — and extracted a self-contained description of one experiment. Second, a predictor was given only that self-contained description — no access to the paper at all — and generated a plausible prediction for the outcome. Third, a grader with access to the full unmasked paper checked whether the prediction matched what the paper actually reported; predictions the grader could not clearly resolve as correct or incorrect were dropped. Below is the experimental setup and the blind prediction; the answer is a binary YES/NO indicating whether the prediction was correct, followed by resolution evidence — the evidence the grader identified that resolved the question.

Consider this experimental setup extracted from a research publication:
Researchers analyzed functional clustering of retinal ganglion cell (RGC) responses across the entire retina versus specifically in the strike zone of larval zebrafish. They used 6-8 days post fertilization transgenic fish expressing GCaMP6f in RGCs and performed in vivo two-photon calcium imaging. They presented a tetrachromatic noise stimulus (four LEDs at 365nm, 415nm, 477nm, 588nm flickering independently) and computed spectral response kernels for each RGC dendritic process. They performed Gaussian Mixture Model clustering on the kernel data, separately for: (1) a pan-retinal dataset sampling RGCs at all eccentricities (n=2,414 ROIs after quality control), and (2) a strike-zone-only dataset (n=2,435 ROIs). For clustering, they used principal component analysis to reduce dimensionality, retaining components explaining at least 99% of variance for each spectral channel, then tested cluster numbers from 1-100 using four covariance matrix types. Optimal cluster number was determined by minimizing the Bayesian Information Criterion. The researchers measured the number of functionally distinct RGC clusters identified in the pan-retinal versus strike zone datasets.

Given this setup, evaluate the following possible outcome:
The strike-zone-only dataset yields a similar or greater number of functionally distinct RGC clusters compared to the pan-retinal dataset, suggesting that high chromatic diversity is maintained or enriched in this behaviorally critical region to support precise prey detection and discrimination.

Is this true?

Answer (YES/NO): NO